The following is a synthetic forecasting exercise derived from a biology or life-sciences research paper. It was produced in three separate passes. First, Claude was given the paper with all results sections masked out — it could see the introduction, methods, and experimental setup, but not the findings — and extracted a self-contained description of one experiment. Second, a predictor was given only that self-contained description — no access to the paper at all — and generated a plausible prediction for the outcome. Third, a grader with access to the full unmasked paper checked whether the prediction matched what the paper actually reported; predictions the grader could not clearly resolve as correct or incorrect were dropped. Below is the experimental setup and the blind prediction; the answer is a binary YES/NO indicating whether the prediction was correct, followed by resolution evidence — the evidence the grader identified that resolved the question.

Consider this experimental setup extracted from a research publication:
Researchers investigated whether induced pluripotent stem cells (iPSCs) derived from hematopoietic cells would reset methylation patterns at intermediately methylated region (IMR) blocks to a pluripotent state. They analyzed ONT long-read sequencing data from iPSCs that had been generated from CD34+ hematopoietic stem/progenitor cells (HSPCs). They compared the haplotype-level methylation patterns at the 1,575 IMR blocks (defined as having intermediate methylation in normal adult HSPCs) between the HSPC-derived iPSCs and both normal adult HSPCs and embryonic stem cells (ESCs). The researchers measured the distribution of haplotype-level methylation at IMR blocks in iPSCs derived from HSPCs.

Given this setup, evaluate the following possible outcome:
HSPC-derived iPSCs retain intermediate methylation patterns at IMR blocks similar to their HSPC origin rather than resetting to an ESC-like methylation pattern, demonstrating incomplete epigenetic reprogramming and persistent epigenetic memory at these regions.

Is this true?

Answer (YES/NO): NO